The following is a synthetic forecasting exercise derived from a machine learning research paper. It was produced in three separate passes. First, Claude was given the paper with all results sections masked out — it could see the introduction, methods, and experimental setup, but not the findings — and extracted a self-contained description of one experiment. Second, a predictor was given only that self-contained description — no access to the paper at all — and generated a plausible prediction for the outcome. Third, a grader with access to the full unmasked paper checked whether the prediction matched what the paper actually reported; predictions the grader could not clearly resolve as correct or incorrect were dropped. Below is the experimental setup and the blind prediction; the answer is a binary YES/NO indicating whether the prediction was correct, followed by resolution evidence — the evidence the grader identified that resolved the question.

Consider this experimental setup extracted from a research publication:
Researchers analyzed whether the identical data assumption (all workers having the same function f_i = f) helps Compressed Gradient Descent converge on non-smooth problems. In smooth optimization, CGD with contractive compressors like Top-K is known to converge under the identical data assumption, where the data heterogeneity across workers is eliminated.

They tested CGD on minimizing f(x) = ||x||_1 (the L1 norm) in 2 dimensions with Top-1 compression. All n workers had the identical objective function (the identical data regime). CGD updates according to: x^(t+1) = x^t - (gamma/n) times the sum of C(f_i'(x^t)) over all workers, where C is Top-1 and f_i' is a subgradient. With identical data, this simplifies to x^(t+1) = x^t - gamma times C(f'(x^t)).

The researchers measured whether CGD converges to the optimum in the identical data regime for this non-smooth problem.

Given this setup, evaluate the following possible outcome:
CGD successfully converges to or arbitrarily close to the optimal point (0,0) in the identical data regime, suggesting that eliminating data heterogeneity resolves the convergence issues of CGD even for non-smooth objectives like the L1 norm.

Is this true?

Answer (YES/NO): NO